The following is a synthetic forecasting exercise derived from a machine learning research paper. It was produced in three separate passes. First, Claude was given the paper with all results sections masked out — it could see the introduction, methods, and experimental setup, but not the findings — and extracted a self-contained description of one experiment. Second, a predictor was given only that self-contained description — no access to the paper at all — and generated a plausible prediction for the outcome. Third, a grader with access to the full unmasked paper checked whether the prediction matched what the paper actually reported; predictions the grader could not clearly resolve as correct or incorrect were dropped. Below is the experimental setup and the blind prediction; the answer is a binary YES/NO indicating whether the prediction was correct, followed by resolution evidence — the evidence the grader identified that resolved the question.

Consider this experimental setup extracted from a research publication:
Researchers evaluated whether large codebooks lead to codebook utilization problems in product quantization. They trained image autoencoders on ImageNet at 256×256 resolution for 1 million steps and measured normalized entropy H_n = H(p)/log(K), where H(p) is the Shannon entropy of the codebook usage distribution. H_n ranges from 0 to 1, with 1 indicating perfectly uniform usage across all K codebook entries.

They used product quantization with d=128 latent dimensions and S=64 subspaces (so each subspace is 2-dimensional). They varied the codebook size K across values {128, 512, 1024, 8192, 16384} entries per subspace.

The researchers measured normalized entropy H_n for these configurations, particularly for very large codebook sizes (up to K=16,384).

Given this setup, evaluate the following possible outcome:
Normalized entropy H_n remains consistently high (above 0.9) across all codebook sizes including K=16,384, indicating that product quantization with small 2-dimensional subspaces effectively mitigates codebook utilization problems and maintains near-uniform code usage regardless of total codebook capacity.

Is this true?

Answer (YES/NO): NO